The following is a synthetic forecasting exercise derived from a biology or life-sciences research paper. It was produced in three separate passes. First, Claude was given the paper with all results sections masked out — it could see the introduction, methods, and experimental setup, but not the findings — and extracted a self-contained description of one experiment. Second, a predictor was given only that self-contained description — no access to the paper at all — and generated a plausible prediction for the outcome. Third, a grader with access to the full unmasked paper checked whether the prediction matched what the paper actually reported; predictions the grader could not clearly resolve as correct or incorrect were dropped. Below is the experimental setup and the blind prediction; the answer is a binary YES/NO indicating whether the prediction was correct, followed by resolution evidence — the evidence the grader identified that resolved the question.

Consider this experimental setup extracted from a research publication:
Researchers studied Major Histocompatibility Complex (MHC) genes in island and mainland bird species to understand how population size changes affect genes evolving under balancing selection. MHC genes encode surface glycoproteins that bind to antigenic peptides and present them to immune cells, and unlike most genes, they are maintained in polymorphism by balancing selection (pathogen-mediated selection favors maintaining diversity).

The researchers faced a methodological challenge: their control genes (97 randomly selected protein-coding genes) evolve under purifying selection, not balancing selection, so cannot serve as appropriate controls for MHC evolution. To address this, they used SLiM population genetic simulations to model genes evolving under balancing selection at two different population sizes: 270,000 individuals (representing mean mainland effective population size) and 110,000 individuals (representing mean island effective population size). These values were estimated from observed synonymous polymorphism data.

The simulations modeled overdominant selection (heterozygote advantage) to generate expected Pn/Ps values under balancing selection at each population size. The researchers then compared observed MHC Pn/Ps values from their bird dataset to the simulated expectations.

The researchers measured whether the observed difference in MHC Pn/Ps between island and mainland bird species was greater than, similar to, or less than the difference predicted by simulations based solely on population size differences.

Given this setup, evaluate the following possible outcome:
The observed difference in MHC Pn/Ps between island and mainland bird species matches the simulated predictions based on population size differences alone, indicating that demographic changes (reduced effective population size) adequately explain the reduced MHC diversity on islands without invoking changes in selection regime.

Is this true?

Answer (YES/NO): NO